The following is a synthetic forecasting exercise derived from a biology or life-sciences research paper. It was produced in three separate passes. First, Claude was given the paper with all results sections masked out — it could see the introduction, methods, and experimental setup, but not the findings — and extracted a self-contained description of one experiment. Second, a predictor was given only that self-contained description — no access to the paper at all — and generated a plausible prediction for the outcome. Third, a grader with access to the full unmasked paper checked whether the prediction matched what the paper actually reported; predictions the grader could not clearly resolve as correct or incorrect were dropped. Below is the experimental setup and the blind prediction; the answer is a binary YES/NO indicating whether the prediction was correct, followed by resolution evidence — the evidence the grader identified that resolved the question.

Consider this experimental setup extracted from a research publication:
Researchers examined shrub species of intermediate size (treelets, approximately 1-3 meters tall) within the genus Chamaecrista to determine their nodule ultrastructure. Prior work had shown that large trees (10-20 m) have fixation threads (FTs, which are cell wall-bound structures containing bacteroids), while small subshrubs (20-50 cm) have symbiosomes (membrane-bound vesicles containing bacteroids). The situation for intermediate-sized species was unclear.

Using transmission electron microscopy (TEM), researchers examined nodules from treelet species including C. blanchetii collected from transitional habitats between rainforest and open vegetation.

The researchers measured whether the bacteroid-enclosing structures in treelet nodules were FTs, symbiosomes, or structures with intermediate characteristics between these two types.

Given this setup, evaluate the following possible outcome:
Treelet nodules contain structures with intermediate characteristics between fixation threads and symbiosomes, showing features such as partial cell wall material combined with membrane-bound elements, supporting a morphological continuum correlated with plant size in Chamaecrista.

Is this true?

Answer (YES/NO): YES